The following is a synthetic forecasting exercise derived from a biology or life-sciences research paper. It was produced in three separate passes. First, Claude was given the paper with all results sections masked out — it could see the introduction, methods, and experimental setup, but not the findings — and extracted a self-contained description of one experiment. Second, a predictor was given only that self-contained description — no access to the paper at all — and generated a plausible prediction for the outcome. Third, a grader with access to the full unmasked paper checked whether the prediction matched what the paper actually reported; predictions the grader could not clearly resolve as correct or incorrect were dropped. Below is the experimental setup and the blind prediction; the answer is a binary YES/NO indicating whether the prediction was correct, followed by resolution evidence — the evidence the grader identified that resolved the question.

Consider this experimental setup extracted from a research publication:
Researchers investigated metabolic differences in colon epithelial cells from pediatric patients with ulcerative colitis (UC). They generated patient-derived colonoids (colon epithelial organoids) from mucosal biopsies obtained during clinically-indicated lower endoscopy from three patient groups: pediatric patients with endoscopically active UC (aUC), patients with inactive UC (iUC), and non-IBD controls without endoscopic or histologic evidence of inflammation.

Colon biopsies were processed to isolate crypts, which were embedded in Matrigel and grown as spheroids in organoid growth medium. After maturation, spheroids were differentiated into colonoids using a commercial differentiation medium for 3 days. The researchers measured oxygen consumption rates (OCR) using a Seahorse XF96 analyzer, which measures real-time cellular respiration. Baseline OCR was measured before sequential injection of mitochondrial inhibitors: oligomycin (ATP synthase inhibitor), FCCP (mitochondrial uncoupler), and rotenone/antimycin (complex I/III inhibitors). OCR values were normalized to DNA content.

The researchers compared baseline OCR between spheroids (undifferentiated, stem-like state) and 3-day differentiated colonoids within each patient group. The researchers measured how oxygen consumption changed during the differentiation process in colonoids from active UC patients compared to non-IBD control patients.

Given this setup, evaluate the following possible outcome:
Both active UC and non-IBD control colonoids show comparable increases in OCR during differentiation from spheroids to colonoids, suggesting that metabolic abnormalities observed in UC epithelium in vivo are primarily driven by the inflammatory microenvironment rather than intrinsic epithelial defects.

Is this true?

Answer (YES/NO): NO